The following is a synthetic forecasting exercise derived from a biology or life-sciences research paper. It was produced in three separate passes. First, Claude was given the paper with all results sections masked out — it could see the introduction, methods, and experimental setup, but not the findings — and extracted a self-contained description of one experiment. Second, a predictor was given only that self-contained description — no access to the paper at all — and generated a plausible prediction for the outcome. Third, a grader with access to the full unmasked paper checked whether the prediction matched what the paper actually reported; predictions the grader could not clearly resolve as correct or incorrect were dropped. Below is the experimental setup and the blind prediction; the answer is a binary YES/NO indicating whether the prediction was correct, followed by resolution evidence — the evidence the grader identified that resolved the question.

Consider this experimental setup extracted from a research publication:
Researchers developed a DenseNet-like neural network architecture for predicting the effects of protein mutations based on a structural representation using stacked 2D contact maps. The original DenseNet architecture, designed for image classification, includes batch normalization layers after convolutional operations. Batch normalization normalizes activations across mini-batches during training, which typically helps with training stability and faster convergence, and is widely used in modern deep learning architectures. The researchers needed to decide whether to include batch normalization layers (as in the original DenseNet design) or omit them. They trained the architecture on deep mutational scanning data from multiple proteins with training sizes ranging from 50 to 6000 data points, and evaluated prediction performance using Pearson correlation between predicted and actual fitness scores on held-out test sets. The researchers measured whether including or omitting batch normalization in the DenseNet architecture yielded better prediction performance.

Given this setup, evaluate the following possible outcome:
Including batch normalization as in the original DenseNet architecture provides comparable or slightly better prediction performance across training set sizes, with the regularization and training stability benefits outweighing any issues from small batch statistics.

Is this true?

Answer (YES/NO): NO